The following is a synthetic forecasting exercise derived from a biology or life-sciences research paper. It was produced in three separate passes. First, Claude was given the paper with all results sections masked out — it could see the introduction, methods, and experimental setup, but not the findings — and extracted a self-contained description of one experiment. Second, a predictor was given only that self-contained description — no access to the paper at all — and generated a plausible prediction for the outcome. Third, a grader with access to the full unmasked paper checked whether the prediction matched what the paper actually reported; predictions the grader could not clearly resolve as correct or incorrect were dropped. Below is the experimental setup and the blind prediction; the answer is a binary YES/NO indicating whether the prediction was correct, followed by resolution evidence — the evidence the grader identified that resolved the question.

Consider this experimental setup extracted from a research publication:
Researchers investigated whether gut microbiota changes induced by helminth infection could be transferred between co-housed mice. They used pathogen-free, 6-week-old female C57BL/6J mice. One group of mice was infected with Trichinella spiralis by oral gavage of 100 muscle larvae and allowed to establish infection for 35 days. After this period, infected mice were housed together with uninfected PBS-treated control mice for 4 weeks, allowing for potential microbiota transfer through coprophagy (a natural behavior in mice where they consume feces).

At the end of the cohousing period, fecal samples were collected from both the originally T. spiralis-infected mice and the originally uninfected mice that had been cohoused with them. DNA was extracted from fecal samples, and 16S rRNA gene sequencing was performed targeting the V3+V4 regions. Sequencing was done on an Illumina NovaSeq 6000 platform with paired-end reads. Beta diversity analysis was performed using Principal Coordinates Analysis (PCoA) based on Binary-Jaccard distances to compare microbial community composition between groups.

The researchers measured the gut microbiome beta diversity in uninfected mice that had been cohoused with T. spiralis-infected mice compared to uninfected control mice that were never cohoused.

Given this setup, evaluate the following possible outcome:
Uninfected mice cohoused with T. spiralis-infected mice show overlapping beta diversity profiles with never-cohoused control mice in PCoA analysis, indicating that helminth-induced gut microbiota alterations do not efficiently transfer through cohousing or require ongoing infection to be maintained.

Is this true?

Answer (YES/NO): NO